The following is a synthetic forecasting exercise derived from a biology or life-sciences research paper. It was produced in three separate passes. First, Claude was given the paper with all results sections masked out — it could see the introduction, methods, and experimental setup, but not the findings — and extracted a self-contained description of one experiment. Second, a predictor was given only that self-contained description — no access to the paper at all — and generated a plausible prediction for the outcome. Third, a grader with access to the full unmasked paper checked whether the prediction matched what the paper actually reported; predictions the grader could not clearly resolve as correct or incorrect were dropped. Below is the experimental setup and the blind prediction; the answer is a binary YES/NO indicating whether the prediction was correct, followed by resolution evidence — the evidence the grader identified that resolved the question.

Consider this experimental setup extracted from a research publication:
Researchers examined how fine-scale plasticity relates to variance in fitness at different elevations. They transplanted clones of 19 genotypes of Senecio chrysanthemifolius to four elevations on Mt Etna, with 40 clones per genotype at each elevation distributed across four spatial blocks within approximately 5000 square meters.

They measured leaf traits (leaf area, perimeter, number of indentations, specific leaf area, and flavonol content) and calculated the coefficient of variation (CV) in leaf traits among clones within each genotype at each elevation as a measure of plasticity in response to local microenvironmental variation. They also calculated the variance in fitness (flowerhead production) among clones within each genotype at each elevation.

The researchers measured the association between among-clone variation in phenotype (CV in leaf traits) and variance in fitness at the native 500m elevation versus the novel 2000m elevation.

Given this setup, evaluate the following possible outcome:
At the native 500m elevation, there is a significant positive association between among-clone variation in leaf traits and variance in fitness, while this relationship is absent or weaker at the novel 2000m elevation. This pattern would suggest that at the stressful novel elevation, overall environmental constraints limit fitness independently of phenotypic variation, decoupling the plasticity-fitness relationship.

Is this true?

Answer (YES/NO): NO